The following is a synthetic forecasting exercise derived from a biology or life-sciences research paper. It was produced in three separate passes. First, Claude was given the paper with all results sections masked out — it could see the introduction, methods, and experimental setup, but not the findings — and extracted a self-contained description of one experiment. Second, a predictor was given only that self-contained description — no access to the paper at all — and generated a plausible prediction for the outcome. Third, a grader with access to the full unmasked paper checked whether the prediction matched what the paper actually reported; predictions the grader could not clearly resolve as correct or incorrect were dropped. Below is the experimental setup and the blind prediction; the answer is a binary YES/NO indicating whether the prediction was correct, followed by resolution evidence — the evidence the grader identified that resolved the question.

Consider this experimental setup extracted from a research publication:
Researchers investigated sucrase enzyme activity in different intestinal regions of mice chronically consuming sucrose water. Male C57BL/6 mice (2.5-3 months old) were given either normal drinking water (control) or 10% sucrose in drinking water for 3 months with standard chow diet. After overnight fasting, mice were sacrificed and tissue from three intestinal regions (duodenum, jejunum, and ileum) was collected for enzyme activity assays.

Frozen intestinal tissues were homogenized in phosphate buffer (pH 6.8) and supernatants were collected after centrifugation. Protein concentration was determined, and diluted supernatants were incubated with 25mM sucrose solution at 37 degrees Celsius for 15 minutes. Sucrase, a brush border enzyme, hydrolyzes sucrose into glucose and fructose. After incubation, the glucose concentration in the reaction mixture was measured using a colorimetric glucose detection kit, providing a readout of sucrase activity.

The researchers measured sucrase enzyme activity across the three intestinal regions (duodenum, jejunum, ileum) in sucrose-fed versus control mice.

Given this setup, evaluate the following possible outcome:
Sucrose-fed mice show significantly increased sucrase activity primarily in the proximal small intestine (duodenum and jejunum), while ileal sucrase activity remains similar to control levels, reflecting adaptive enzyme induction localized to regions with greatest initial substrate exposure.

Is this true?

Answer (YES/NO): NO